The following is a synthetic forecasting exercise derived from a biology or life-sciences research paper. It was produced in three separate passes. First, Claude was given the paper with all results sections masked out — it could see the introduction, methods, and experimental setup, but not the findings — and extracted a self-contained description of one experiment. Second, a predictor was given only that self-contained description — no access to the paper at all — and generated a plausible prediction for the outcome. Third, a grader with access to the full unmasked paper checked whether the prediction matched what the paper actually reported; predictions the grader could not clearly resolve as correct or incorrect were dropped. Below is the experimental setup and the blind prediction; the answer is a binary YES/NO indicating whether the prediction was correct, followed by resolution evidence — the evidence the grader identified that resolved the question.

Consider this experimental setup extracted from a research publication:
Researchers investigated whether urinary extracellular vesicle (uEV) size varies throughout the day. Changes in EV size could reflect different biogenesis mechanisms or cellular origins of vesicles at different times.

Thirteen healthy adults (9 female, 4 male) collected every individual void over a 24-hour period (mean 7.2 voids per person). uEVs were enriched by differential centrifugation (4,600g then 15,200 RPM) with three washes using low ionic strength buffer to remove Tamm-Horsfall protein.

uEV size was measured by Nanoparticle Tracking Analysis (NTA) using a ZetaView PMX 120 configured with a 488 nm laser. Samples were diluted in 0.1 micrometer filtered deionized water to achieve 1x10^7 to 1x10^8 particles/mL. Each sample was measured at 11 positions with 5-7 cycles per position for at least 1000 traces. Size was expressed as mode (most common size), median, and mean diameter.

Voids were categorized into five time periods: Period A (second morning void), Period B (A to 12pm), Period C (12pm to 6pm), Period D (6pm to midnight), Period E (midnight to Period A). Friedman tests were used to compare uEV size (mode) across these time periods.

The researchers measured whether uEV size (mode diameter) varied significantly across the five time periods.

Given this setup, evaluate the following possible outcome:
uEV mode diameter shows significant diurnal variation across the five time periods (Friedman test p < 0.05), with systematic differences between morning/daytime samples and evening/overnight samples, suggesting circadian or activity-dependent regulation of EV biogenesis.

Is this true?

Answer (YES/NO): NO